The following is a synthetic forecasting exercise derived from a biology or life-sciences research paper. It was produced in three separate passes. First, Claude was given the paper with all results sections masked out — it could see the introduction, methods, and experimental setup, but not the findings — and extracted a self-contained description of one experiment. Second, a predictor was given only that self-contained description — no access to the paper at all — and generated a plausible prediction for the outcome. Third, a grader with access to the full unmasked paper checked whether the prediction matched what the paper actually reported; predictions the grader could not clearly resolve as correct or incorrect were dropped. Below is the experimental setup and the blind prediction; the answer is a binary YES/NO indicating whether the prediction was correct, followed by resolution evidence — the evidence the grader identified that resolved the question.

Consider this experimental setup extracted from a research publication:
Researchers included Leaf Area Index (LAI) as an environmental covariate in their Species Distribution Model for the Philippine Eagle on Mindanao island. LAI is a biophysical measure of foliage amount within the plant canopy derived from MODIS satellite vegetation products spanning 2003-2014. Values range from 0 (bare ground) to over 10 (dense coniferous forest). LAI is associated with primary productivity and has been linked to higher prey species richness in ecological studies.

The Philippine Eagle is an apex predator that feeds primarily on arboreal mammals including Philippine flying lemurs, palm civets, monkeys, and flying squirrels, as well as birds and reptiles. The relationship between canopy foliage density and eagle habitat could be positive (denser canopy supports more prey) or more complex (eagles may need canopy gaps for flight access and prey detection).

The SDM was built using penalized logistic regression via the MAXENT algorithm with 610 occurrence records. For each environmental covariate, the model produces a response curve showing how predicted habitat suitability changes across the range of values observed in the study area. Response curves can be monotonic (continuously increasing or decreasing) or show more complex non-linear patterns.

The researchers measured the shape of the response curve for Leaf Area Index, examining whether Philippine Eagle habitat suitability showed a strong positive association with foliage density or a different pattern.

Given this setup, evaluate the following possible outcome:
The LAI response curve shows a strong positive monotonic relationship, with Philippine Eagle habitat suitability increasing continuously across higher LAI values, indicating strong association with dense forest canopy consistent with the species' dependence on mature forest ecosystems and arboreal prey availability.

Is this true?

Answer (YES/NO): NO